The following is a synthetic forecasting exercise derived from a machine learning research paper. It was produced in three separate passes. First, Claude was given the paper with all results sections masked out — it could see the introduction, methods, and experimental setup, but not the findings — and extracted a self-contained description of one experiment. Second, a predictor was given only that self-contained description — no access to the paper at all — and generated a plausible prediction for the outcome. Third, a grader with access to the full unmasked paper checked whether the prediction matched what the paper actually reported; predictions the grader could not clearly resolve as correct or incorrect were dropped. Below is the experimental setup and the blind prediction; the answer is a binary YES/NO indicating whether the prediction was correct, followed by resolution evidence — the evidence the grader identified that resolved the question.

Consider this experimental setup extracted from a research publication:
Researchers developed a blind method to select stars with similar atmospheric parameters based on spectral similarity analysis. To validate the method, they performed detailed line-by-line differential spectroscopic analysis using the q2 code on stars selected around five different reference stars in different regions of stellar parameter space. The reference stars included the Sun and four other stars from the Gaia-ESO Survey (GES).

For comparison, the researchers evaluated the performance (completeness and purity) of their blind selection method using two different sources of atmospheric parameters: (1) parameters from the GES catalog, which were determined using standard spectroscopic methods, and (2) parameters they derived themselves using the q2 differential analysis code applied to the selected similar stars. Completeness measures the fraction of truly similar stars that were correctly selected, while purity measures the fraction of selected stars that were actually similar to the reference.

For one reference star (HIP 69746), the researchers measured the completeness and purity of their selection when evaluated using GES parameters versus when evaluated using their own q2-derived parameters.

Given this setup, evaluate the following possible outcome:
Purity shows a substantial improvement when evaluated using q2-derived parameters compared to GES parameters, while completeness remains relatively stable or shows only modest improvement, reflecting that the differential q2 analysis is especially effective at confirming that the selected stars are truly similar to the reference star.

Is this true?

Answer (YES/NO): NO